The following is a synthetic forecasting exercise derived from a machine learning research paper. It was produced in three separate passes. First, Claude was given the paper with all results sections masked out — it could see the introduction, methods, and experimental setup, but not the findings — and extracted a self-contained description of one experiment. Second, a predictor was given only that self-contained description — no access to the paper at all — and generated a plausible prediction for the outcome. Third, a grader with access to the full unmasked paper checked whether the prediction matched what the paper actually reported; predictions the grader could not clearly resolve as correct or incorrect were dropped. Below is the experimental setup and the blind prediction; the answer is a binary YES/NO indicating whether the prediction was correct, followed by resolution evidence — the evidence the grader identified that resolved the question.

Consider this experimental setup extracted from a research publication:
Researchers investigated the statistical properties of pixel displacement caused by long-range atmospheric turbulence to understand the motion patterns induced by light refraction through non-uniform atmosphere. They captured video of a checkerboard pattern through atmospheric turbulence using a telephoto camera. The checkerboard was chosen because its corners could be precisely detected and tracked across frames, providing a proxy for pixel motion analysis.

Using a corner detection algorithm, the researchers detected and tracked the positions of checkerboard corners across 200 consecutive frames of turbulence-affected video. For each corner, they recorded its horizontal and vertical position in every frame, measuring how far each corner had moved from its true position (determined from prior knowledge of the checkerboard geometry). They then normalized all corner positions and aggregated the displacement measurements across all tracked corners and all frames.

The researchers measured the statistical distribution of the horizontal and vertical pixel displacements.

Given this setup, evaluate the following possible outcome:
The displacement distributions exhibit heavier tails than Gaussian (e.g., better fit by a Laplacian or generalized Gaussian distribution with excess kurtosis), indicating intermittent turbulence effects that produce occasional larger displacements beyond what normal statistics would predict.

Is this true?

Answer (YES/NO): NO